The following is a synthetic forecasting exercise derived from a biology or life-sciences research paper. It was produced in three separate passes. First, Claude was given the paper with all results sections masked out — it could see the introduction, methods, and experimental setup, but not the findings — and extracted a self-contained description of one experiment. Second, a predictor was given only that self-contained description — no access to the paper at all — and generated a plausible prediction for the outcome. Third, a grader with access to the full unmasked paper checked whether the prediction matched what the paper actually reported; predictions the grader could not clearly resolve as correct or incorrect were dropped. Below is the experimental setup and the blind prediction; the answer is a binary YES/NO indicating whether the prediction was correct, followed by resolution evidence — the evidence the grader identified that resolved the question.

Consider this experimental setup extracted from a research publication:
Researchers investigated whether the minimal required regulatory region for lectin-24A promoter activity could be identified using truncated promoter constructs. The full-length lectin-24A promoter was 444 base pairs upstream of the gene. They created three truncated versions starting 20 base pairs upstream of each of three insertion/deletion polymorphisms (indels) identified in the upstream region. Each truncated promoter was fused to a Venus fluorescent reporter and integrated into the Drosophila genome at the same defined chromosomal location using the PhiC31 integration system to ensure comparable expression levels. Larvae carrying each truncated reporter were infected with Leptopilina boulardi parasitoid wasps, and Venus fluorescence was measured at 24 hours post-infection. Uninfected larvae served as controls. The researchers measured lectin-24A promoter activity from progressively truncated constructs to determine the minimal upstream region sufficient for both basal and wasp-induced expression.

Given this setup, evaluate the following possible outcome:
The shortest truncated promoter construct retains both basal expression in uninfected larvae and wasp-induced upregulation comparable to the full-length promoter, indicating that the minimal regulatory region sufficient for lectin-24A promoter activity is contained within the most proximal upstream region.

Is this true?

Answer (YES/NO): NO